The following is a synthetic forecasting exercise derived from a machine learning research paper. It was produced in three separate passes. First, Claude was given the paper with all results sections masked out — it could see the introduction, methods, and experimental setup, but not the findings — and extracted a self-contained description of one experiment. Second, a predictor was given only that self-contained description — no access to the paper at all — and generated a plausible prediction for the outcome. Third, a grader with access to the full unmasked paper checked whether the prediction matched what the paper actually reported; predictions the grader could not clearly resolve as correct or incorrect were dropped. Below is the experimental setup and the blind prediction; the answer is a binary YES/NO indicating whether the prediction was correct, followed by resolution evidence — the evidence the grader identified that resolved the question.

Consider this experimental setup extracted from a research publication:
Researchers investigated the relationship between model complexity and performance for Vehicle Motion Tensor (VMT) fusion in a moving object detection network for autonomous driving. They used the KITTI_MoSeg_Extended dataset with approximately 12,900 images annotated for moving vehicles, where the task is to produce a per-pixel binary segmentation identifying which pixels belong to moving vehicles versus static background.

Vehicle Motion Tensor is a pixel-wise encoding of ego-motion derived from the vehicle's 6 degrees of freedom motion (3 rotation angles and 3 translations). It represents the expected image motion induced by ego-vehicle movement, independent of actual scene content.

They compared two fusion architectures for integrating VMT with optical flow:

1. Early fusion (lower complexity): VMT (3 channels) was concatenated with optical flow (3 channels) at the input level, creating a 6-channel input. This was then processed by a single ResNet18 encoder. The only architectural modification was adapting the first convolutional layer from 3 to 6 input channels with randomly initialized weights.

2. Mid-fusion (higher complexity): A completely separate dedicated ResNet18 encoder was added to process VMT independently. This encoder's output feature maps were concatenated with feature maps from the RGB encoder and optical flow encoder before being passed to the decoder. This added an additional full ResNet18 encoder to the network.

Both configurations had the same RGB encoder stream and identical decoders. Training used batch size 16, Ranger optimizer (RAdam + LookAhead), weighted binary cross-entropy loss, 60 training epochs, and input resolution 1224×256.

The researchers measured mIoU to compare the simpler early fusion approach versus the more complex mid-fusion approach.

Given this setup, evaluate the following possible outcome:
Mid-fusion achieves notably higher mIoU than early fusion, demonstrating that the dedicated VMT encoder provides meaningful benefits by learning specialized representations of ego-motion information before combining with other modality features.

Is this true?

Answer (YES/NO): YES